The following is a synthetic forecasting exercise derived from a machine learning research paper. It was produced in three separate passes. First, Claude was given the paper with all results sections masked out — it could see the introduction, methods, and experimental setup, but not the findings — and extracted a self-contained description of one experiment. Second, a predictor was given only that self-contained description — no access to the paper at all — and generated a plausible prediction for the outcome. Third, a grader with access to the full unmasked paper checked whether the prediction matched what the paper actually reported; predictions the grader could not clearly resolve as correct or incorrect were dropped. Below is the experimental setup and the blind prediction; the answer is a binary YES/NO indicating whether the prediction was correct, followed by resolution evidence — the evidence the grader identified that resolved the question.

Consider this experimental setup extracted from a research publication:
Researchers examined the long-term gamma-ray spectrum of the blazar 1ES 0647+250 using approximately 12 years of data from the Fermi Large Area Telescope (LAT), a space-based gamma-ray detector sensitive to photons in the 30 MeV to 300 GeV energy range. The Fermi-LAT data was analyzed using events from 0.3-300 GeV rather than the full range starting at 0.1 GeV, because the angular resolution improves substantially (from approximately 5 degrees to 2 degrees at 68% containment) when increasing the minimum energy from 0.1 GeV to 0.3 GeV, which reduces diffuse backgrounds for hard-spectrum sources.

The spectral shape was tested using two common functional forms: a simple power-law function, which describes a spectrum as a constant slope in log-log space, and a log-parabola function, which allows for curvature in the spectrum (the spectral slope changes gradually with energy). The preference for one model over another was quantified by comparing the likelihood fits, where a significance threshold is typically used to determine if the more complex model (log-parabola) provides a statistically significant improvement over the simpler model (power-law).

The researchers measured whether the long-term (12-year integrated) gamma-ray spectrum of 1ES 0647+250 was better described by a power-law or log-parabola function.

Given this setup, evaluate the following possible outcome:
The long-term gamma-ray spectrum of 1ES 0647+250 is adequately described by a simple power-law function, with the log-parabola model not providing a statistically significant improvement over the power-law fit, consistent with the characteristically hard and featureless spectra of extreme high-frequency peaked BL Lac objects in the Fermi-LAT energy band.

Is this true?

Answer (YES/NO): NO